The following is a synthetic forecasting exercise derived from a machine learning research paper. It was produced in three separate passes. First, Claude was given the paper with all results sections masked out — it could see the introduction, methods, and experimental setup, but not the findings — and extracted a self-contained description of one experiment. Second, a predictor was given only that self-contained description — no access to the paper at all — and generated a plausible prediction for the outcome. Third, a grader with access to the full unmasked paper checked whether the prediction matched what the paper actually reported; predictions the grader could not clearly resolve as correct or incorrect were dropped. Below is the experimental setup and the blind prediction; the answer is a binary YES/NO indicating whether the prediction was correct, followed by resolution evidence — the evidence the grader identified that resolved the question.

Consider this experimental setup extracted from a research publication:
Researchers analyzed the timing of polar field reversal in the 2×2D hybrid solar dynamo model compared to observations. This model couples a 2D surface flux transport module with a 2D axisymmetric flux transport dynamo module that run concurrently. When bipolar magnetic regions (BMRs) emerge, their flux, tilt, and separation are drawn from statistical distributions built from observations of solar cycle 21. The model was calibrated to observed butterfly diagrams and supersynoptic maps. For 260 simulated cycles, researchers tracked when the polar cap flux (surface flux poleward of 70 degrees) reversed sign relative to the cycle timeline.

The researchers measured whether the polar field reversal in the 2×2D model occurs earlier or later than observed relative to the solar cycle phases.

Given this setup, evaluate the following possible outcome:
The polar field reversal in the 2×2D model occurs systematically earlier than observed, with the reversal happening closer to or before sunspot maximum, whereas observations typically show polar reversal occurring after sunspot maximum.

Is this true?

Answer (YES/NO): NO